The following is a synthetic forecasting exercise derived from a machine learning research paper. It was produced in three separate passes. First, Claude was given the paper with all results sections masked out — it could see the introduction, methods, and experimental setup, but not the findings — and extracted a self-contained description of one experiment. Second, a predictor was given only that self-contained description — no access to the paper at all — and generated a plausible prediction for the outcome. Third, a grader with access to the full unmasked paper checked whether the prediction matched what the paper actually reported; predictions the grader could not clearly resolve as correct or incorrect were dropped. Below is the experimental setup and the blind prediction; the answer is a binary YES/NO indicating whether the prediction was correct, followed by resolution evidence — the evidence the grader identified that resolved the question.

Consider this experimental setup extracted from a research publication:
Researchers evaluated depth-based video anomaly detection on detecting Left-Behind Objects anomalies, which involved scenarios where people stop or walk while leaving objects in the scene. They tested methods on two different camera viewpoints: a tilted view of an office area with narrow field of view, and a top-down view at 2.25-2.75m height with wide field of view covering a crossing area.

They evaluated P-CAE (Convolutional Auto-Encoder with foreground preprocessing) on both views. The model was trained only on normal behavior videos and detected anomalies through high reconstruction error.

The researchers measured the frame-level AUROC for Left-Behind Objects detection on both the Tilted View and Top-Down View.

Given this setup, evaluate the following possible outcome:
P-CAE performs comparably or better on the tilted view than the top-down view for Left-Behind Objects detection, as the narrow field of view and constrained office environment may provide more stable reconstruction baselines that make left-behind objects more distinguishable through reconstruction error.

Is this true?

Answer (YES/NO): YES